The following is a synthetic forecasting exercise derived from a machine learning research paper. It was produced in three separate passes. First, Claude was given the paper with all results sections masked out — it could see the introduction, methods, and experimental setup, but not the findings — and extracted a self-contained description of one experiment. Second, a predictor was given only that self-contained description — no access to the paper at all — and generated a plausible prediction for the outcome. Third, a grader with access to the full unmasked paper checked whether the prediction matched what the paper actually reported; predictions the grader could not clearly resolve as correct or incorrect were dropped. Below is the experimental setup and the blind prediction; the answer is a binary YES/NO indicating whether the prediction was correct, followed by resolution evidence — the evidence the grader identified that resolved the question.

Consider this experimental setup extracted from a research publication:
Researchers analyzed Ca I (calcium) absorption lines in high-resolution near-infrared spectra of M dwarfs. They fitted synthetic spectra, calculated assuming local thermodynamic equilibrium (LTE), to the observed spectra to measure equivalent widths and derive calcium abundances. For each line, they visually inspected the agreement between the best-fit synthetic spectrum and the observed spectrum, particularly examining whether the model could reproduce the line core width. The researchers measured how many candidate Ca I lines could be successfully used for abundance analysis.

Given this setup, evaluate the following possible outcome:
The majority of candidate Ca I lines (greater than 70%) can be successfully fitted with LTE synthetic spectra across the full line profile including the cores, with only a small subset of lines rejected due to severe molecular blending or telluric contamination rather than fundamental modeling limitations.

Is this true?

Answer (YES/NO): NO